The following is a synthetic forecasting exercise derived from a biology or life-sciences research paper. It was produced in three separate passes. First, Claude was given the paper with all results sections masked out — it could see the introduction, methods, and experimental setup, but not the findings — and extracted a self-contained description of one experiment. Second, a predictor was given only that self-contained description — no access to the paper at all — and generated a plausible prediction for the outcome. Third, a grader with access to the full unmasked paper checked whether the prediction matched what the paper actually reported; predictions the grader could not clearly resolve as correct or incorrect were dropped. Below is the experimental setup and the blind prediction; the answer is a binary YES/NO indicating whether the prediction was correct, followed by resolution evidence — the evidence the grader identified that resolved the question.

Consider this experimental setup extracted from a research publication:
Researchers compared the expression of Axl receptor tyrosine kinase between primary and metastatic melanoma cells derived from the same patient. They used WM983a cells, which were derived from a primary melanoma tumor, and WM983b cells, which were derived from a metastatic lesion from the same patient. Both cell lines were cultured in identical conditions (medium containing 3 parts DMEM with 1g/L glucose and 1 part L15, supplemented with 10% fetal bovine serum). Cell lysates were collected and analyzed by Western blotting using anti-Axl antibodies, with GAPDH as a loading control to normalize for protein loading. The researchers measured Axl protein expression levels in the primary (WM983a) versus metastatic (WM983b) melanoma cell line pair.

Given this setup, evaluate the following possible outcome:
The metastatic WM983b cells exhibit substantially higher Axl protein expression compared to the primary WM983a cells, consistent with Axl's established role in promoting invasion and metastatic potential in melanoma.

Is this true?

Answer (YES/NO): NO